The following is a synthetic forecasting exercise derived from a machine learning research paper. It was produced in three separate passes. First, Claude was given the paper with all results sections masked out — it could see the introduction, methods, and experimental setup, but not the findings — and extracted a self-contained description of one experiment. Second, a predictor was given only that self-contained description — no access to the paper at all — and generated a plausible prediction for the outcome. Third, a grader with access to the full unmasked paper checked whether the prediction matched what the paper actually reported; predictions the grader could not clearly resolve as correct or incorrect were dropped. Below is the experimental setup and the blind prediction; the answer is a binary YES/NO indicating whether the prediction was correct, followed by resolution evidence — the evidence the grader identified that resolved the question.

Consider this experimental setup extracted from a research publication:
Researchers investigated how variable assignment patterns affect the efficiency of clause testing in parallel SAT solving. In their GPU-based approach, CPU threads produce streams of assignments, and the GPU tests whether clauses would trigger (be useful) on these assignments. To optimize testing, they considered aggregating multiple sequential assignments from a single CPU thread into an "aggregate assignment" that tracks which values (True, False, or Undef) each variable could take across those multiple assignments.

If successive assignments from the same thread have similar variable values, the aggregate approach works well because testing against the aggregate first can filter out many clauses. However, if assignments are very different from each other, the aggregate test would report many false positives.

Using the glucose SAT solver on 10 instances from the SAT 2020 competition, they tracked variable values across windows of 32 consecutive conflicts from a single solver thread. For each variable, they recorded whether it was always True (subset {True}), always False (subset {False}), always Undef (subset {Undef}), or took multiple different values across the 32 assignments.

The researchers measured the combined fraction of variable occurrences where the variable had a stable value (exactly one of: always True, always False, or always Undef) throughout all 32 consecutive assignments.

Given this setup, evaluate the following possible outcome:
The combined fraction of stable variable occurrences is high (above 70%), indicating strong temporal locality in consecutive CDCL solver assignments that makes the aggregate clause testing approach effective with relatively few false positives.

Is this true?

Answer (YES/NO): YES